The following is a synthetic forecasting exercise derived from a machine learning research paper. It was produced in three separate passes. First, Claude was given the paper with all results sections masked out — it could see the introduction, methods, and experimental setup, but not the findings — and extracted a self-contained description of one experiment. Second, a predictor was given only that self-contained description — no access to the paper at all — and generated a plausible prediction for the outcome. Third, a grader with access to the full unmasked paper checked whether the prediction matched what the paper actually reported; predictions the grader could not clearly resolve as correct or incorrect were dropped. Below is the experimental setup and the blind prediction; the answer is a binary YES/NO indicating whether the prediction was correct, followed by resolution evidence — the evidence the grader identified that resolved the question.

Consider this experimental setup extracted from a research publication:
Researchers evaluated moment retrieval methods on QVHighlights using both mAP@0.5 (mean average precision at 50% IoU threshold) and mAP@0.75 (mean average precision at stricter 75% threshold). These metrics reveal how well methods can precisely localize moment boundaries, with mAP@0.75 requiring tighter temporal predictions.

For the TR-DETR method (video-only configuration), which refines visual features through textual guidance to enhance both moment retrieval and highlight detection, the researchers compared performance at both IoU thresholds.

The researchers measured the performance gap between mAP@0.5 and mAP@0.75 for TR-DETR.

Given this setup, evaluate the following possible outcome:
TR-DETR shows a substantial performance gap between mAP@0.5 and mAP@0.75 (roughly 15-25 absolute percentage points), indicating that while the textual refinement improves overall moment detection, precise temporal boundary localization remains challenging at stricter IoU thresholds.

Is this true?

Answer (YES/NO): YES